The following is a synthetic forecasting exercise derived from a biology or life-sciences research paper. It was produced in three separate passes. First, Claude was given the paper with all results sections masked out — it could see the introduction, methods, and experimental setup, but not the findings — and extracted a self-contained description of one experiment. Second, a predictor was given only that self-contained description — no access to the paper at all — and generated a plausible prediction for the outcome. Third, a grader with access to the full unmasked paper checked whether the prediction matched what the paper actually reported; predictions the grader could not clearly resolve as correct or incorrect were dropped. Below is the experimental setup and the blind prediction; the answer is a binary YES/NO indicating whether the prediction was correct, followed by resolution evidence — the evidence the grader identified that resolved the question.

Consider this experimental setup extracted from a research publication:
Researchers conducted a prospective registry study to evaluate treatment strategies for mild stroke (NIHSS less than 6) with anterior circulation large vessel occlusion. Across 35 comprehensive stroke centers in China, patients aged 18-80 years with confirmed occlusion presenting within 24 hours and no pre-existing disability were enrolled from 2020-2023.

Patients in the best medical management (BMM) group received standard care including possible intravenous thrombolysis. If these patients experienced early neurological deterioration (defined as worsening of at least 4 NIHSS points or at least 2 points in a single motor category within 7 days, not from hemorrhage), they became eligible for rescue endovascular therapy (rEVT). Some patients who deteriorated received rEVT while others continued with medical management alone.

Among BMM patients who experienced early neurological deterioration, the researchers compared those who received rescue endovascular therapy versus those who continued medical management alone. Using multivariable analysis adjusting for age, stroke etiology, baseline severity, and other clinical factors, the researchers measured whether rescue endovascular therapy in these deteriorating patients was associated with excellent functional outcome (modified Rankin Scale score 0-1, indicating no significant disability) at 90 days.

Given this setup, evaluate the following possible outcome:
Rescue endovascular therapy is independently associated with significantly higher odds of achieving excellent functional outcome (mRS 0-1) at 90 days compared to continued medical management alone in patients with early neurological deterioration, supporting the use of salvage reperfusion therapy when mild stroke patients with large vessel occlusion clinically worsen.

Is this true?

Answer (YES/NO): YES